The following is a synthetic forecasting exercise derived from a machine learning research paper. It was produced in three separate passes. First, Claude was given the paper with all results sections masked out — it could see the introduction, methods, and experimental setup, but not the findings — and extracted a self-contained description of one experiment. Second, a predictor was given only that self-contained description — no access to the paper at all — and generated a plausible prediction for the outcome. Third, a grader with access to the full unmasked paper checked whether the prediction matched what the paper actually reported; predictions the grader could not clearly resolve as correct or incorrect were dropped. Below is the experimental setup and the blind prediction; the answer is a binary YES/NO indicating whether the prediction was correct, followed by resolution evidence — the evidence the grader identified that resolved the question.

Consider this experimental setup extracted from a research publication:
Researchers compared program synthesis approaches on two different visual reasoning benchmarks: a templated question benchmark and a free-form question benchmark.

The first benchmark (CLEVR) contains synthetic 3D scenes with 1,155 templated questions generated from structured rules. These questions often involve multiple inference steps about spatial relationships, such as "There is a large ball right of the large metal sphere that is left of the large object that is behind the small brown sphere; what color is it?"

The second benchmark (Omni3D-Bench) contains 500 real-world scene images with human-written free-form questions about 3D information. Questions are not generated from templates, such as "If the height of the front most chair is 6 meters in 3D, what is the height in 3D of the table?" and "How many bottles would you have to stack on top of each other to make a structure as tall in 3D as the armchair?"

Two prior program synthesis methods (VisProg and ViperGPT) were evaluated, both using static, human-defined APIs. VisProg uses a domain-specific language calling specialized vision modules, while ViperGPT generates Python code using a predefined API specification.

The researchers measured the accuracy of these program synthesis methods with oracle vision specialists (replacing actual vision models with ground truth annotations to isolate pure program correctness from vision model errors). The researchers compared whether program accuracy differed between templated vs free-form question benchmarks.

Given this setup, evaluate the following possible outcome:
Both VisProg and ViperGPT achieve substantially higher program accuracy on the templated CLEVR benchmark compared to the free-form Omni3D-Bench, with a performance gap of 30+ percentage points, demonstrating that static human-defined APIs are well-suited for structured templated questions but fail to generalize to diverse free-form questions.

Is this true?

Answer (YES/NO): NO